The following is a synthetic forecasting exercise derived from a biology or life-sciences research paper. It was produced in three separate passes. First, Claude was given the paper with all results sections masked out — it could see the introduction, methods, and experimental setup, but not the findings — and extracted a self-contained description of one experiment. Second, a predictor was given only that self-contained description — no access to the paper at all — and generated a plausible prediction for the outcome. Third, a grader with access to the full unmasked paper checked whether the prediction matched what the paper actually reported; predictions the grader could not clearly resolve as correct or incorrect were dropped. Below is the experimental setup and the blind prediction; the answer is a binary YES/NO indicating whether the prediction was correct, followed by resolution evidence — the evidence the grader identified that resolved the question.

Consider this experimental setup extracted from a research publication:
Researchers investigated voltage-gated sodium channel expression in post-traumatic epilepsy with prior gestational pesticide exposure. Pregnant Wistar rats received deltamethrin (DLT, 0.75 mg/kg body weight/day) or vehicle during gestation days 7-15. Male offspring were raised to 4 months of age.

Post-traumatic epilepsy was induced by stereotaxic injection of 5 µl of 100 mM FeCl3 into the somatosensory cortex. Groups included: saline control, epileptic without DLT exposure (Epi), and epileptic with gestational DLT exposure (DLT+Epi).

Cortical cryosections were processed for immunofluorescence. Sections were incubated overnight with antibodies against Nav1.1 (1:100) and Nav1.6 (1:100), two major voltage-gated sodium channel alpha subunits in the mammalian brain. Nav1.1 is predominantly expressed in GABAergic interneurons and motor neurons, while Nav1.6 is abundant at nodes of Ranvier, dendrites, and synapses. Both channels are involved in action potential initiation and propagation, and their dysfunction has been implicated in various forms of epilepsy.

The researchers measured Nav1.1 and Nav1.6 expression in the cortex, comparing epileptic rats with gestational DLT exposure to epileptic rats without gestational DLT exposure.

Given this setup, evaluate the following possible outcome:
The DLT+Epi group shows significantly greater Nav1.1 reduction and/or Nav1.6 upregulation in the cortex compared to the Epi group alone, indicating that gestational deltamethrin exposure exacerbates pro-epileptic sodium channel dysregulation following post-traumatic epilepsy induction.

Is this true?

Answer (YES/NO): NO